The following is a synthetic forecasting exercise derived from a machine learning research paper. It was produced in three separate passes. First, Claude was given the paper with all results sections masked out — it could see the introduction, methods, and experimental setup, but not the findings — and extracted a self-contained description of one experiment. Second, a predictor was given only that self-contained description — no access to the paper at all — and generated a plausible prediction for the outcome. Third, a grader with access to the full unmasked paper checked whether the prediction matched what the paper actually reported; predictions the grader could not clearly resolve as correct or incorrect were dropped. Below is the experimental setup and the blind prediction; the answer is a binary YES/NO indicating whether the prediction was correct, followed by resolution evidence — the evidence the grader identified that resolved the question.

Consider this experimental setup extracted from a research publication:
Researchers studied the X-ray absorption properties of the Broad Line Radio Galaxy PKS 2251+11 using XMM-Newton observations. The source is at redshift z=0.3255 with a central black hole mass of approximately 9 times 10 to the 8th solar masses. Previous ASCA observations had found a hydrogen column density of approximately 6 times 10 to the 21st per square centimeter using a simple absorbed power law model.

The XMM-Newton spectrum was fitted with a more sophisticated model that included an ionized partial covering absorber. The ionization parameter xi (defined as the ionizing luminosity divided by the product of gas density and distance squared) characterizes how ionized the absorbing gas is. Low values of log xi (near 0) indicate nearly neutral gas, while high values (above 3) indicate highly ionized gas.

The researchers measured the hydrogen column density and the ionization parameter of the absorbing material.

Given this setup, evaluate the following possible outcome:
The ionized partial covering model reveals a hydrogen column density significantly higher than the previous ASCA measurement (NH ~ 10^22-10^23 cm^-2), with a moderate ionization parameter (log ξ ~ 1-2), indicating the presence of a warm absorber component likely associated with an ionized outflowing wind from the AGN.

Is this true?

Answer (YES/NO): NO